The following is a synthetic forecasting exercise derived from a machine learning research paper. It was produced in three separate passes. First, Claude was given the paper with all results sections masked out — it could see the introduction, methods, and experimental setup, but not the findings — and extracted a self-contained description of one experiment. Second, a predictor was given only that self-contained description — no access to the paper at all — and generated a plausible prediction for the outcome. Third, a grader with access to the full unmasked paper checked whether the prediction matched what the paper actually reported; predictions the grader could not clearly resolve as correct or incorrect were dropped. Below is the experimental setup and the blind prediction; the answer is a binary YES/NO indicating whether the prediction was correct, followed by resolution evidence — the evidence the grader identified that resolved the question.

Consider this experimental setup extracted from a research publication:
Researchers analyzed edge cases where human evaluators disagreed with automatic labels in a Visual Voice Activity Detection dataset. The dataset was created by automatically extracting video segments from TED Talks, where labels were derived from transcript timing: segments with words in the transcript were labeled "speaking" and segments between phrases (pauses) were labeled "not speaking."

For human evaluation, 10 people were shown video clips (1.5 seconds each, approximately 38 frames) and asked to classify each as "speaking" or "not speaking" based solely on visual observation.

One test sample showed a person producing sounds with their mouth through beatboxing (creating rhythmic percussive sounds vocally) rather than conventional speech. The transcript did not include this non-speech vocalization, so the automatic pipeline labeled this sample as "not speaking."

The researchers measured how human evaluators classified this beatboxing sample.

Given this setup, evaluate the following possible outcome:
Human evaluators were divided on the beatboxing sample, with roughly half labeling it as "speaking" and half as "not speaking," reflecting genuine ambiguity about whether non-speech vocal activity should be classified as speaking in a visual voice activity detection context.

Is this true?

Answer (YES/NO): NO